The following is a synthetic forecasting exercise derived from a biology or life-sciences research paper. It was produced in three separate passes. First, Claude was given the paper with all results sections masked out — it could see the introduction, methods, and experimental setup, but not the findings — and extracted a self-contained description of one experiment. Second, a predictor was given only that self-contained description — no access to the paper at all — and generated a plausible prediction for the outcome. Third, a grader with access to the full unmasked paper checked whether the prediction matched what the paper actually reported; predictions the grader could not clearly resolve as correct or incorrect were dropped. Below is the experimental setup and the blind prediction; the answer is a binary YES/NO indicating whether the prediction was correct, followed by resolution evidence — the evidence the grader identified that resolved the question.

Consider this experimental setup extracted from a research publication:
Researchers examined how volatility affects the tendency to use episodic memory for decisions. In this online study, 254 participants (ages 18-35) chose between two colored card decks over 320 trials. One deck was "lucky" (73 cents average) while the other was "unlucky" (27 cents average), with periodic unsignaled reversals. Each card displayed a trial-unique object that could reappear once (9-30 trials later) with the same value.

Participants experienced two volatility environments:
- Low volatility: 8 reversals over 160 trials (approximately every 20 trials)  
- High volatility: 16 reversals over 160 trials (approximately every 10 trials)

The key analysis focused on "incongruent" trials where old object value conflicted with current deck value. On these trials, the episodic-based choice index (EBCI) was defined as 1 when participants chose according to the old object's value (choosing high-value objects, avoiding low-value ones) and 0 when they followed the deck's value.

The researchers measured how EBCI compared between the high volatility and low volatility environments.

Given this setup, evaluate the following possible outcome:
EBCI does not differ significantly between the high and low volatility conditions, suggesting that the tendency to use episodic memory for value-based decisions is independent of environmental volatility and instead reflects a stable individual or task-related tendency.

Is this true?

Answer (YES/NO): NO